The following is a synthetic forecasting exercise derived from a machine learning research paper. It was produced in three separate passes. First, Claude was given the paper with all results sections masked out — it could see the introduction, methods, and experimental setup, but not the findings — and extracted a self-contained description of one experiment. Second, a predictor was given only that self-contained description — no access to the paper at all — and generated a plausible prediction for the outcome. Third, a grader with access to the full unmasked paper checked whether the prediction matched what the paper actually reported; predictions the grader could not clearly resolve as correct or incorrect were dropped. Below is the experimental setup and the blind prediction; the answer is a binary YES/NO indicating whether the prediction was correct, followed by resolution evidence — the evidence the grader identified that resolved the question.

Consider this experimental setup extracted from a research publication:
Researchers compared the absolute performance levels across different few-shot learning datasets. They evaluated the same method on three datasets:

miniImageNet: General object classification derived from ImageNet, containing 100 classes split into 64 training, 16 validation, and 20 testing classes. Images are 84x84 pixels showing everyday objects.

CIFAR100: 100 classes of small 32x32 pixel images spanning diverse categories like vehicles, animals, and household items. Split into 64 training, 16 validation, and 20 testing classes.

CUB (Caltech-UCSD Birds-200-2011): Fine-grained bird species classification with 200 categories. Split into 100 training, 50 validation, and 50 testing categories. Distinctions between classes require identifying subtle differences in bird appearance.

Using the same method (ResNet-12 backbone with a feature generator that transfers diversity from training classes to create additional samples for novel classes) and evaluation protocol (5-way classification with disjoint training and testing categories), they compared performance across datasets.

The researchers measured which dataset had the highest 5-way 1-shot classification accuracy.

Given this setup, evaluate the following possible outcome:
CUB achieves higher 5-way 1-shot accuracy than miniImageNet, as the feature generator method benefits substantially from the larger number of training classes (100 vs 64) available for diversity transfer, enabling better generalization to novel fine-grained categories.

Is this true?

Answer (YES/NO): YES